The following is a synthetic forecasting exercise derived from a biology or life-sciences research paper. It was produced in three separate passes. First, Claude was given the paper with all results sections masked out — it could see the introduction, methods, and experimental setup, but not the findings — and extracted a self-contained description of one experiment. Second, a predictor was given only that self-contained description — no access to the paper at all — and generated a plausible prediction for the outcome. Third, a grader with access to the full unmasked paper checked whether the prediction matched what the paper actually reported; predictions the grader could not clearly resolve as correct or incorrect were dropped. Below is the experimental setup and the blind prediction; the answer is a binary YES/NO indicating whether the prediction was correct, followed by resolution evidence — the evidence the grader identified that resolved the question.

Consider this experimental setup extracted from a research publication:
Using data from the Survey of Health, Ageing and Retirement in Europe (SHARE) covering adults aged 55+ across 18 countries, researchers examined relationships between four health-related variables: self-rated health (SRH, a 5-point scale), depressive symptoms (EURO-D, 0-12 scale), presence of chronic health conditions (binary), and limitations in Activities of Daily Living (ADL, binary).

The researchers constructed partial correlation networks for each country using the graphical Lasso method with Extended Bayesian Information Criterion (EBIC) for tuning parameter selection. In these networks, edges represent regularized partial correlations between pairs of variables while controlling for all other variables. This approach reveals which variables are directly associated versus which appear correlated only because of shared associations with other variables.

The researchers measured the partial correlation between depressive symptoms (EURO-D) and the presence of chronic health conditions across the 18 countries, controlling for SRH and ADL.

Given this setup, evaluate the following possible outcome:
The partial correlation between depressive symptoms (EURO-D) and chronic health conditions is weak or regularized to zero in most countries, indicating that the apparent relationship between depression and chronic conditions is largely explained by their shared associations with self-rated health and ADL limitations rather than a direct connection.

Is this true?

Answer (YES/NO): YES